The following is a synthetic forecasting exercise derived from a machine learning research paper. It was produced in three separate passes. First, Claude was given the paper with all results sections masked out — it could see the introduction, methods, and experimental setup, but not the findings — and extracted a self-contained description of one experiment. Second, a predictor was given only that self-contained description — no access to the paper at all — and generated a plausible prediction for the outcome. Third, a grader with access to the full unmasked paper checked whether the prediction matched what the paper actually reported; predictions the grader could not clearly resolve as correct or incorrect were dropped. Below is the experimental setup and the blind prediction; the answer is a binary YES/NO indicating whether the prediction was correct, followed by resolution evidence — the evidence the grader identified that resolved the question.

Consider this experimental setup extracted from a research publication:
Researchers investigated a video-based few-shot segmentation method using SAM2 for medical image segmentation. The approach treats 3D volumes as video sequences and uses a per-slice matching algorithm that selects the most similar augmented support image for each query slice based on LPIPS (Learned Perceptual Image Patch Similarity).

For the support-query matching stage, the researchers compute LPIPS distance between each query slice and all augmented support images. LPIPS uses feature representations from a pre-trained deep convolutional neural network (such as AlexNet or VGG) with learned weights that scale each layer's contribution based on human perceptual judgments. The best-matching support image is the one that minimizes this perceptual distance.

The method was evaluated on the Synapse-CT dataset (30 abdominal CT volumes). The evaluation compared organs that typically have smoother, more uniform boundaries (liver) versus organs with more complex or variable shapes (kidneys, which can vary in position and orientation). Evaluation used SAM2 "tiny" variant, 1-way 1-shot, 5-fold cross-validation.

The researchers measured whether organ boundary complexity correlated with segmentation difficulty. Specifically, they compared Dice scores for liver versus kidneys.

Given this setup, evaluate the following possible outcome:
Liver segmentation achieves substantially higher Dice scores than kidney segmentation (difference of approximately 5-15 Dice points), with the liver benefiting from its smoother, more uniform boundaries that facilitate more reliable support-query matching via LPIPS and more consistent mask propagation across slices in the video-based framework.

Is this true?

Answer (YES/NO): NO